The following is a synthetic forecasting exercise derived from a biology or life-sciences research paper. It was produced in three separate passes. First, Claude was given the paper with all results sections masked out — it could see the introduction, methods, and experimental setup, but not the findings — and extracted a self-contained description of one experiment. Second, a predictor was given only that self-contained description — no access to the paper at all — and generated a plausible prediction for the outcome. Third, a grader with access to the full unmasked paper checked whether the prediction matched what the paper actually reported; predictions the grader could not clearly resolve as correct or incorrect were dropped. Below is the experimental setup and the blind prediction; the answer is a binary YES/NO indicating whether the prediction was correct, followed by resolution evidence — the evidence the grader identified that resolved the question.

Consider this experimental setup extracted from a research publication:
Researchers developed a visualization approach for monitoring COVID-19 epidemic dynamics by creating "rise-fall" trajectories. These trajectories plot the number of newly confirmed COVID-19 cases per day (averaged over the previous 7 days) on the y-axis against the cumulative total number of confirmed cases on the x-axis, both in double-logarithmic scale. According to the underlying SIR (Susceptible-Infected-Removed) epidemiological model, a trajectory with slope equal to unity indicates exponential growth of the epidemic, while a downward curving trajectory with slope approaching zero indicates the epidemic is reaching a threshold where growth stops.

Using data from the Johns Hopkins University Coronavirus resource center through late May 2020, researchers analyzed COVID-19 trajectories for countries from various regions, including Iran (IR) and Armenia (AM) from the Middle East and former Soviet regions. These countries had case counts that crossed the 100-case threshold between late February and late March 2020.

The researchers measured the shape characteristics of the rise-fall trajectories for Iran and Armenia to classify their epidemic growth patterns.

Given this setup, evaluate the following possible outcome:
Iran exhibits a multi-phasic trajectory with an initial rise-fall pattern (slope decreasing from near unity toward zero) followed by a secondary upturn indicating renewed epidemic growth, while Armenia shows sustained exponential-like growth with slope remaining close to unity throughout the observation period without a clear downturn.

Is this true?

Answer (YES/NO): NO